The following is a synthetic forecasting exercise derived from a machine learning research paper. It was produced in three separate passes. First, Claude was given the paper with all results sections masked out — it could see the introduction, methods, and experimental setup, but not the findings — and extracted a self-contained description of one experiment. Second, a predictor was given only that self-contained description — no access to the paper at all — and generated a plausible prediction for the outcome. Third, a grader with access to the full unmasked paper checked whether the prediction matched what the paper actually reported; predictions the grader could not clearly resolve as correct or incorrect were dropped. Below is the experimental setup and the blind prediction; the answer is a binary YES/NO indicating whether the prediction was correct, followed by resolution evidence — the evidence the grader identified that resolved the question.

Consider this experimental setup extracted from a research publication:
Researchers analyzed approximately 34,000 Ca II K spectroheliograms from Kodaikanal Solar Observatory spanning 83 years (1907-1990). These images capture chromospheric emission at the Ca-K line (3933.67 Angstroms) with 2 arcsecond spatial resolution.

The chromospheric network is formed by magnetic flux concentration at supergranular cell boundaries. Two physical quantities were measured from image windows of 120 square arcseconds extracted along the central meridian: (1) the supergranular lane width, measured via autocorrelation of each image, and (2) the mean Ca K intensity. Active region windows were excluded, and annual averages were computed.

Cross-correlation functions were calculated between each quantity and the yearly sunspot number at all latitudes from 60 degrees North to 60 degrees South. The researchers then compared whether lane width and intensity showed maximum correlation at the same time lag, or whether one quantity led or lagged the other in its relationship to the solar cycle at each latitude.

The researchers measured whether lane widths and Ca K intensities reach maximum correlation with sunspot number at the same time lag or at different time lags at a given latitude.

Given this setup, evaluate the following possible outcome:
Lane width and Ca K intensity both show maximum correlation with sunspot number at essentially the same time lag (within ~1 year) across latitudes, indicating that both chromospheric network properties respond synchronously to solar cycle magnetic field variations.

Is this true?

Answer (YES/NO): NO